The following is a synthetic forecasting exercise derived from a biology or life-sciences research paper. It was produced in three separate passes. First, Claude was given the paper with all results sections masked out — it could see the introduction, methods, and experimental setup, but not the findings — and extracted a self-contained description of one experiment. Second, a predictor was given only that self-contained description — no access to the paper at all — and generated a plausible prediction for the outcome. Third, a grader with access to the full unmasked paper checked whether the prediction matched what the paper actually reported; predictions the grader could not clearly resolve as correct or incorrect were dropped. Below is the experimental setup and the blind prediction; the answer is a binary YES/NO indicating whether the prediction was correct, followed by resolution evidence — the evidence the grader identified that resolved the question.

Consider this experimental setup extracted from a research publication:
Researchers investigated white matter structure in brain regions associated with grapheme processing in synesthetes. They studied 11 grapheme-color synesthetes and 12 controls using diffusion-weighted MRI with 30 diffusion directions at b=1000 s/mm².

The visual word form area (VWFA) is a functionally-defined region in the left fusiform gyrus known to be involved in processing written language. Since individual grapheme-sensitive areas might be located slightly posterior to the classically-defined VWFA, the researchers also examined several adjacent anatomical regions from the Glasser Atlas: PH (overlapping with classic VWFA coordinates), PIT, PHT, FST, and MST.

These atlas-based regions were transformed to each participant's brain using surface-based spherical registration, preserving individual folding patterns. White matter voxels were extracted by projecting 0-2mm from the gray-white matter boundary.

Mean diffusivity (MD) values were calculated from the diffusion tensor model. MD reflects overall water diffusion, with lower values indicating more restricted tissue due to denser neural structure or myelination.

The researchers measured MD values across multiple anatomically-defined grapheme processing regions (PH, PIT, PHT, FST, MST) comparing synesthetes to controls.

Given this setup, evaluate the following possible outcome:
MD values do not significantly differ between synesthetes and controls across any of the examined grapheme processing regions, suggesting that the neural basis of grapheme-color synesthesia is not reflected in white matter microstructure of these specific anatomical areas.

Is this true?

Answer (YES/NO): YES